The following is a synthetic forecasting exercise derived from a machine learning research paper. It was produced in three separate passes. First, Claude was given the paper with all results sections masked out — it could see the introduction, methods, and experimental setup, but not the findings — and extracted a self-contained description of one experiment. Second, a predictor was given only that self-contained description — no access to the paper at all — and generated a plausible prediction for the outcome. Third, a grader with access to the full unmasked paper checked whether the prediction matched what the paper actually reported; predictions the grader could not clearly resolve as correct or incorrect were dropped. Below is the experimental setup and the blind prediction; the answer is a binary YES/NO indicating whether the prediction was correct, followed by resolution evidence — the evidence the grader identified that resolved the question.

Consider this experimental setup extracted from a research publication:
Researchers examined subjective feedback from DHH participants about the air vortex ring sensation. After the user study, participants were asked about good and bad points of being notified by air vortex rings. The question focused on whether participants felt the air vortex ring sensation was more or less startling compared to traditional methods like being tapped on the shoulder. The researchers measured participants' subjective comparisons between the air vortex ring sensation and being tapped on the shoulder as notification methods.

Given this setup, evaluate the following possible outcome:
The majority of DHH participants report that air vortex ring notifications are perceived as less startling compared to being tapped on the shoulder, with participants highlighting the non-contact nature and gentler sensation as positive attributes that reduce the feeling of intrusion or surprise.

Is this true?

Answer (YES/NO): NO